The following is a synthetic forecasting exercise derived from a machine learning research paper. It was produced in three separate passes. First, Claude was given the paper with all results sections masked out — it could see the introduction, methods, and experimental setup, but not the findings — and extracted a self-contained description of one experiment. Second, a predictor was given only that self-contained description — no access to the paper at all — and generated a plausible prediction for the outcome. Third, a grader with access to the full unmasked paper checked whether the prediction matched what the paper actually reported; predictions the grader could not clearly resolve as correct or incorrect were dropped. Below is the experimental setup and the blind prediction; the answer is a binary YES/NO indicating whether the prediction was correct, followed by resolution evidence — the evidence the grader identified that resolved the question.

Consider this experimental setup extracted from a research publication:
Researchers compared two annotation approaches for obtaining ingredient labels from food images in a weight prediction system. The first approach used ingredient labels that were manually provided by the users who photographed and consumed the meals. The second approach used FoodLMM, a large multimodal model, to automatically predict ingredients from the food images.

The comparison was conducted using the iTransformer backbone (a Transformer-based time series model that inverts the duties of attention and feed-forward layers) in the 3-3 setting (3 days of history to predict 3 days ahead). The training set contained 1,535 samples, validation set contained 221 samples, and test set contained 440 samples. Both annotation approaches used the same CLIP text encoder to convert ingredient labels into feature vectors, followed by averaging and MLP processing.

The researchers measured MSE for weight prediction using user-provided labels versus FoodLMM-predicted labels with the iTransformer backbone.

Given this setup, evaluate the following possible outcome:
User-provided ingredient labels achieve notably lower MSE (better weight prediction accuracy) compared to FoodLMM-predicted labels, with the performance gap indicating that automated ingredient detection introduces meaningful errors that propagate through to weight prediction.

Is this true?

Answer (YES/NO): YES